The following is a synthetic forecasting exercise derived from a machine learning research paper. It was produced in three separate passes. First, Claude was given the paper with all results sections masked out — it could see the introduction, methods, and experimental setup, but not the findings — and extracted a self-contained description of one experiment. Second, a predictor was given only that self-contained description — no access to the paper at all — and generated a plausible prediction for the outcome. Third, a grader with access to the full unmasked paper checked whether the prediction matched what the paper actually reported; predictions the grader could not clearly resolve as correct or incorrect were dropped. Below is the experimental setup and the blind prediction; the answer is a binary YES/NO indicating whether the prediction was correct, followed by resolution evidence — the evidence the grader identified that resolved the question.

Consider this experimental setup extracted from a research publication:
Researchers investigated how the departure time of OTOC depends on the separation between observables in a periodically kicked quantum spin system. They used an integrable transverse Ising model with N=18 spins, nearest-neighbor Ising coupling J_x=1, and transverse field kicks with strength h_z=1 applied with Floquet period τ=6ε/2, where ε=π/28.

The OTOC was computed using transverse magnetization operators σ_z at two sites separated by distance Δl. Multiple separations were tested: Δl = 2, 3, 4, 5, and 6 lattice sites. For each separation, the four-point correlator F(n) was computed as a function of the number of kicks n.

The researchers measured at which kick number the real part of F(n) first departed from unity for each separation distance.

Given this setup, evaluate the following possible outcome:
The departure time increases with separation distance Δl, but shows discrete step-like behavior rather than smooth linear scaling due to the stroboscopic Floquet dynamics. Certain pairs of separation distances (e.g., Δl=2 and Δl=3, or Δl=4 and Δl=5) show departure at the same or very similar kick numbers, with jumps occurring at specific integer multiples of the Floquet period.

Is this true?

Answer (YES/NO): NO